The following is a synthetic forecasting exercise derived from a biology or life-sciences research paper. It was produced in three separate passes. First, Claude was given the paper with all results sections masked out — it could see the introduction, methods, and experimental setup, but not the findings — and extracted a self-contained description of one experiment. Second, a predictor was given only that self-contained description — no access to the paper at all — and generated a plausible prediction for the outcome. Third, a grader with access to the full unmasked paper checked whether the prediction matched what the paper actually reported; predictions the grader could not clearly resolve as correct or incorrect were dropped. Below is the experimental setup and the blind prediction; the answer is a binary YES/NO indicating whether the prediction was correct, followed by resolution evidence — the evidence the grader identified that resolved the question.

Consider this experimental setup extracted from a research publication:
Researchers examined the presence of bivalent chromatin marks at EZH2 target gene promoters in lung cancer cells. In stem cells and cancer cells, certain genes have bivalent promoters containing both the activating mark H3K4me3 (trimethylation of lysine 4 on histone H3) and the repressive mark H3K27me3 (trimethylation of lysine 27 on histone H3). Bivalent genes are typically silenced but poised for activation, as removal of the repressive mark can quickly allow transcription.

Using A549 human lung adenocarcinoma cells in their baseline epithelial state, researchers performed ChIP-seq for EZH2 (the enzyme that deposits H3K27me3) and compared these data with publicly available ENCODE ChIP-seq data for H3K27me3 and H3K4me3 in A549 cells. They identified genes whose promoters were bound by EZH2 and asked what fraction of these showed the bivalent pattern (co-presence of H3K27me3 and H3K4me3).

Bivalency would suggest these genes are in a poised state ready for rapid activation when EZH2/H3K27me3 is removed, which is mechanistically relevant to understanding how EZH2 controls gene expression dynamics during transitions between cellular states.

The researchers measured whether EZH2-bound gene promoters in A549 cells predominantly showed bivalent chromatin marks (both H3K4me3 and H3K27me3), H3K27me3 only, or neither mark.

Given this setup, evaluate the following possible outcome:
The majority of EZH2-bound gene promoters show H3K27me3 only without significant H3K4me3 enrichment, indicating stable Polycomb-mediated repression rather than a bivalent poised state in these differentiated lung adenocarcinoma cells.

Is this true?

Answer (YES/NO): NO